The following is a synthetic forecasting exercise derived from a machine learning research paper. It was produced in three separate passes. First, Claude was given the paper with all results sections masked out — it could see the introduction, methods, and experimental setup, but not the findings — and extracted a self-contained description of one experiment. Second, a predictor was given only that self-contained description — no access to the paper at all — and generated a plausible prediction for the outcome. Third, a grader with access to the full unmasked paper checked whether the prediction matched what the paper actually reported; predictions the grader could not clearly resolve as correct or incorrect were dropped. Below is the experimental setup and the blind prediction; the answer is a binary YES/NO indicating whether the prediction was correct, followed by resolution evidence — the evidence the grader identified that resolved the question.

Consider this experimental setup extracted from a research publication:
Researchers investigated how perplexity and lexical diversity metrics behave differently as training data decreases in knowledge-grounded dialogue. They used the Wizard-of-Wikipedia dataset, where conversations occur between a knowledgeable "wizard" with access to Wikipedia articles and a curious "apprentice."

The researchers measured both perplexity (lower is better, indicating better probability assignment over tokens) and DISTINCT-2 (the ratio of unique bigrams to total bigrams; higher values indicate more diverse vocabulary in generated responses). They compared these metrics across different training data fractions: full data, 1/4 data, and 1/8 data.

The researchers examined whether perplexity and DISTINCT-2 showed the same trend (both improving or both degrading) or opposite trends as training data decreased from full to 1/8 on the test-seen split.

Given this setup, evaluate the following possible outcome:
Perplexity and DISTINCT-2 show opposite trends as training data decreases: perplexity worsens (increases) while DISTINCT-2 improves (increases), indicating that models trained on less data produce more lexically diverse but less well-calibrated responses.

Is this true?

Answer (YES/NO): YES